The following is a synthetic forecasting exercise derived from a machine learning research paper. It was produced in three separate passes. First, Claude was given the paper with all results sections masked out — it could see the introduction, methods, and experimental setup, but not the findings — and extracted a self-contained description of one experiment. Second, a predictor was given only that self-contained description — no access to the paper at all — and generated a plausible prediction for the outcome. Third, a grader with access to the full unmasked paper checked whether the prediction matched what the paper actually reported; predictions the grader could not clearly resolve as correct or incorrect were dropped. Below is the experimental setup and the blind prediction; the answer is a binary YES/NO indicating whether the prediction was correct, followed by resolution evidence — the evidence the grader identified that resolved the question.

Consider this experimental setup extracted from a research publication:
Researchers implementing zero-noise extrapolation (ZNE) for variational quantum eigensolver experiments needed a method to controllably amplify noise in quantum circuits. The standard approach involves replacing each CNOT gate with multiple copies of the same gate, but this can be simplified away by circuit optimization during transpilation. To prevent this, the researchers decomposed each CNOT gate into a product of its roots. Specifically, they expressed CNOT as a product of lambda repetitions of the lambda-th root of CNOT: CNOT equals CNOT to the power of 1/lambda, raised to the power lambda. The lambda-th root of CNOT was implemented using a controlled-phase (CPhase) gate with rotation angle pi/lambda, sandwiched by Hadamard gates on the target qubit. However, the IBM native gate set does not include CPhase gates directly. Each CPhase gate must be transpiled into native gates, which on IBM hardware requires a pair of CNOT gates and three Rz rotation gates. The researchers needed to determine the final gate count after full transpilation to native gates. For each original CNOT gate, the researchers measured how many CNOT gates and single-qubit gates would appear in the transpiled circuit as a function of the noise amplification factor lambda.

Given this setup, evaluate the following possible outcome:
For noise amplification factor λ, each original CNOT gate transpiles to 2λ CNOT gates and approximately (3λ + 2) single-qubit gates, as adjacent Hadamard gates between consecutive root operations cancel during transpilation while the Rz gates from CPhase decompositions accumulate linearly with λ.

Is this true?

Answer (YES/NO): YES